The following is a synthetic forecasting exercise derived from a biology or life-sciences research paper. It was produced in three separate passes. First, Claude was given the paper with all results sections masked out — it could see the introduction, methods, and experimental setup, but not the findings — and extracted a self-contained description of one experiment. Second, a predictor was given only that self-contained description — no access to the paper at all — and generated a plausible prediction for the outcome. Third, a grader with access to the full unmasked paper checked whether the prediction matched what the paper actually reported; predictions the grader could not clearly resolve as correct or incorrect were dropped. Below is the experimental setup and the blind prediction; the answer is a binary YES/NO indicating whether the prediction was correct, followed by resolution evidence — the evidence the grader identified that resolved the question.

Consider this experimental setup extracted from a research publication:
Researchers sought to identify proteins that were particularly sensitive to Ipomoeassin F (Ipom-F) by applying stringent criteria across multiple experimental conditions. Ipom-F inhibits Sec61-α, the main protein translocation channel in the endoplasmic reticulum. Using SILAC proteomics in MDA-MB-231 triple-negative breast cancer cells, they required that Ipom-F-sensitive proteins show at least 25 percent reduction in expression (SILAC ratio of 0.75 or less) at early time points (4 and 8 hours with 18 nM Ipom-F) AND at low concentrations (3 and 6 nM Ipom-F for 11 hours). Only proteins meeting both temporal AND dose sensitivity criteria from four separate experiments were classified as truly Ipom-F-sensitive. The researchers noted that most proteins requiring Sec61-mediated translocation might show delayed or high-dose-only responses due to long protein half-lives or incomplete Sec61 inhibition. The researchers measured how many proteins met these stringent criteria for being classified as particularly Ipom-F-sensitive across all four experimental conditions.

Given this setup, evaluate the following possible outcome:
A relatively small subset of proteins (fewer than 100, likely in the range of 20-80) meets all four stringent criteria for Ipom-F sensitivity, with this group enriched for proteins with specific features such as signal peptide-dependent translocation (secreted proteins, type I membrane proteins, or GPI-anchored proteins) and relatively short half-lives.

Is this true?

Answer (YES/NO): NO